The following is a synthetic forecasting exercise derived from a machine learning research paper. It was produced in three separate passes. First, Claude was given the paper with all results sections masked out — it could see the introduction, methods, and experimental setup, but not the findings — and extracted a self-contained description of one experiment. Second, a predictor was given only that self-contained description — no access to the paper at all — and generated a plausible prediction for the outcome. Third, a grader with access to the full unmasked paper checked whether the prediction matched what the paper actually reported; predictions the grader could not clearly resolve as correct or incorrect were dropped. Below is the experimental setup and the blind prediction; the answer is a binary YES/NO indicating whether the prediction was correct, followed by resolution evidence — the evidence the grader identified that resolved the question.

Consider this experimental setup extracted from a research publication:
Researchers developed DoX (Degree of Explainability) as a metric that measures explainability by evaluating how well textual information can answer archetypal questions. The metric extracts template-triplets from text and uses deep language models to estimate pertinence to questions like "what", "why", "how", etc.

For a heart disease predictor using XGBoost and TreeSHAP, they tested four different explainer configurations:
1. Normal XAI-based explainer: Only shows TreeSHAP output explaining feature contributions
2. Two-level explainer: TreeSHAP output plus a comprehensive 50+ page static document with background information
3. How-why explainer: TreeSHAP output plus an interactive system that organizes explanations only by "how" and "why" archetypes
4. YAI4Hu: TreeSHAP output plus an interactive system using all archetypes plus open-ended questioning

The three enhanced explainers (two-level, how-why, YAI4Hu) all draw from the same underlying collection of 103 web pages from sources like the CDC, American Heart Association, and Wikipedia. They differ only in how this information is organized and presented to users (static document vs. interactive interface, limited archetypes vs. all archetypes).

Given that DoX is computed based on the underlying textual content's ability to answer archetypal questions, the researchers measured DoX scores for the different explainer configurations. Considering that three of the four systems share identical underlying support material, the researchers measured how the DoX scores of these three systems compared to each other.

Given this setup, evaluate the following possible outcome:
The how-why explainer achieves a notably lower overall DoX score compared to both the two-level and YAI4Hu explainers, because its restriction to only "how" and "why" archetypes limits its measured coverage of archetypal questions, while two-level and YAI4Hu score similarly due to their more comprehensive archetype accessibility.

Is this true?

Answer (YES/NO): NO